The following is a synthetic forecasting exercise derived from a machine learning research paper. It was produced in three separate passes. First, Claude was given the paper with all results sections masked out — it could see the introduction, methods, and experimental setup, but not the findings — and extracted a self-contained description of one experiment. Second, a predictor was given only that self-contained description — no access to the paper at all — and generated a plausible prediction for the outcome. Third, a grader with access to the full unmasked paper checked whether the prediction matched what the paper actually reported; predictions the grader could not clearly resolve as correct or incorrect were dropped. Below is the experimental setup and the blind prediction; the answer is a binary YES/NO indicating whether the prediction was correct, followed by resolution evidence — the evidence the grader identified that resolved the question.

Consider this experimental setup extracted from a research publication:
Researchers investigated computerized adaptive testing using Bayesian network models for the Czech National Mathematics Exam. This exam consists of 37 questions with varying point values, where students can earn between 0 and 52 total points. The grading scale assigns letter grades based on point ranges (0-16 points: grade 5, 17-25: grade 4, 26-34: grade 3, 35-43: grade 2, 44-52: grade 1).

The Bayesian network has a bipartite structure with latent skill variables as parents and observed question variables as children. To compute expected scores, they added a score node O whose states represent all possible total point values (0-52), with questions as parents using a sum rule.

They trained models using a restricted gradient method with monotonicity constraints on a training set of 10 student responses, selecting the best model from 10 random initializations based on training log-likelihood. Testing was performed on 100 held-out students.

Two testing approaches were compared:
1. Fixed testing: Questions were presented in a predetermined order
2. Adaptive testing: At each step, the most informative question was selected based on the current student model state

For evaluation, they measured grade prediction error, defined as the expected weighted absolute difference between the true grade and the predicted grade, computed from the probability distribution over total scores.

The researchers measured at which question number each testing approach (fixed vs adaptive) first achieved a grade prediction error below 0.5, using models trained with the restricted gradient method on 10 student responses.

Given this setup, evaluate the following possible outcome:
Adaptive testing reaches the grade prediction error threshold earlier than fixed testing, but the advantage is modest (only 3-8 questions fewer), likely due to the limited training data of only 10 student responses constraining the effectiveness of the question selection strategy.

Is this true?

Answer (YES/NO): NO